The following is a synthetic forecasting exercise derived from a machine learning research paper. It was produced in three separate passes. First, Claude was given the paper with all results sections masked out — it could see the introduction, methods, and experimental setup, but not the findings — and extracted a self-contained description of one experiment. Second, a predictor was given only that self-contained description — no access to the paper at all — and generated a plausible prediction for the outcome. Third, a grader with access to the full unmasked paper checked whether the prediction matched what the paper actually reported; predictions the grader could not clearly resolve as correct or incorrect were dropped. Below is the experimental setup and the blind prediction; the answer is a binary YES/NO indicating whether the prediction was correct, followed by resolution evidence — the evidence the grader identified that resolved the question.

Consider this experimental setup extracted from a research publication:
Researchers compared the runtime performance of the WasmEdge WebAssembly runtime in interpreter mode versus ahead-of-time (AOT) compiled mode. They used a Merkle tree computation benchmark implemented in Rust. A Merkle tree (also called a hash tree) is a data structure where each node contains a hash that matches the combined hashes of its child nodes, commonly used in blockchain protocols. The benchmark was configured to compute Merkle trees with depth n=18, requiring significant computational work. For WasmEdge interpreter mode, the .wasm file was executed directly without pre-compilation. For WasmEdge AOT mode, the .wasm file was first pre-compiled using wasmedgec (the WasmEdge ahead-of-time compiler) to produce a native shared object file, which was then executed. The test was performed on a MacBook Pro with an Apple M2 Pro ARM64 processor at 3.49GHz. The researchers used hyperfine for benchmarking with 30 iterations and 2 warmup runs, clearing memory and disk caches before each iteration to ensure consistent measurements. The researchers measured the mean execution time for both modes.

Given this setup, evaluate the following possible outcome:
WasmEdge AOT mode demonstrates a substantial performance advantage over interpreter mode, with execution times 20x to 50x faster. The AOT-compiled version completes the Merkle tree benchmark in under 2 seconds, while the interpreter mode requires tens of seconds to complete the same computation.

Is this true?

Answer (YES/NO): NO